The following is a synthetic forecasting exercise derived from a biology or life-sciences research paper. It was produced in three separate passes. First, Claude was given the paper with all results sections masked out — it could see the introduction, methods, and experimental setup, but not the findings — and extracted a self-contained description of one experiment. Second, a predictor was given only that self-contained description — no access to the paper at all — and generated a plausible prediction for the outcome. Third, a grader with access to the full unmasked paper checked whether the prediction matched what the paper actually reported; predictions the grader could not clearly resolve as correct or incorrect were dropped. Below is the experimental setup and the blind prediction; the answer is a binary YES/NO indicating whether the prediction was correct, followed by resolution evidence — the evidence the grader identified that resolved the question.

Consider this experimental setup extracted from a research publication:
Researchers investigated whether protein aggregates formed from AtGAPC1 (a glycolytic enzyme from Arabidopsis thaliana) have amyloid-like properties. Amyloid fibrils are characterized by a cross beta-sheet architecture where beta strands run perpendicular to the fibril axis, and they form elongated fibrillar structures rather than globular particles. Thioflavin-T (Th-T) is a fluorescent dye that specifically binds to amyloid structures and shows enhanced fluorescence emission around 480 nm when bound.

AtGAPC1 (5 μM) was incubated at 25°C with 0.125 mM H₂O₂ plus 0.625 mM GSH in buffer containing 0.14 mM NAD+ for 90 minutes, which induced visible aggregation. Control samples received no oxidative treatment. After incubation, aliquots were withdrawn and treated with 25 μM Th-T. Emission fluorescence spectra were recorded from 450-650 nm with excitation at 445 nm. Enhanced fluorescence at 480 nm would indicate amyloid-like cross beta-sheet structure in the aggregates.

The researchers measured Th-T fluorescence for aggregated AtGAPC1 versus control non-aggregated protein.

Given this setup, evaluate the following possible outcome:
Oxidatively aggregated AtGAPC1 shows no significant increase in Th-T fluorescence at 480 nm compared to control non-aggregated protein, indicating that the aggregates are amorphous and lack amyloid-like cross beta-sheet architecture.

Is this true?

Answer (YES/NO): NO